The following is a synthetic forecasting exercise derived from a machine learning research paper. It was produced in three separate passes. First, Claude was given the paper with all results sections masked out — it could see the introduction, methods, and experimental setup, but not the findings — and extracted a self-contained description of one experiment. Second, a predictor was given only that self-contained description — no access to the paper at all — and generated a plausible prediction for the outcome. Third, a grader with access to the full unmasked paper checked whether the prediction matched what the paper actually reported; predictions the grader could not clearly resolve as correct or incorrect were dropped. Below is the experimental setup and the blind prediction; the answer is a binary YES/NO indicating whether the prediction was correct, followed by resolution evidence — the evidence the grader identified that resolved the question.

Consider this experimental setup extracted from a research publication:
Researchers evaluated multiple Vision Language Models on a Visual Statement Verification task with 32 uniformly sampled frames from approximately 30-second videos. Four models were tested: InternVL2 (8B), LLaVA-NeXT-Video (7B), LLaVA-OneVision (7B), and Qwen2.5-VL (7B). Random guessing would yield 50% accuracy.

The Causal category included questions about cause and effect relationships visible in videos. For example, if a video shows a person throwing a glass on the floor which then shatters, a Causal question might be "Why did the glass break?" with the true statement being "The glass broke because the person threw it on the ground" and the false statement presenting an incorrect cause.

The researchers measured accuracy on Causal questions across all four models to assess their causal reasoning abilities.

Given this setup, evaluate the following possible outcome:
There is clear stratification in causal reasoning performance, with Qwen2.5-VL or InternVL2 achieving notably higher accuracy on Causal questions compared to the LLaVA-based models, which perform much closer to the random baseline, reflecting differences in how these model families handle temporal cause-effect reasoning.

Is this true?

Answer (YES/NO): NO